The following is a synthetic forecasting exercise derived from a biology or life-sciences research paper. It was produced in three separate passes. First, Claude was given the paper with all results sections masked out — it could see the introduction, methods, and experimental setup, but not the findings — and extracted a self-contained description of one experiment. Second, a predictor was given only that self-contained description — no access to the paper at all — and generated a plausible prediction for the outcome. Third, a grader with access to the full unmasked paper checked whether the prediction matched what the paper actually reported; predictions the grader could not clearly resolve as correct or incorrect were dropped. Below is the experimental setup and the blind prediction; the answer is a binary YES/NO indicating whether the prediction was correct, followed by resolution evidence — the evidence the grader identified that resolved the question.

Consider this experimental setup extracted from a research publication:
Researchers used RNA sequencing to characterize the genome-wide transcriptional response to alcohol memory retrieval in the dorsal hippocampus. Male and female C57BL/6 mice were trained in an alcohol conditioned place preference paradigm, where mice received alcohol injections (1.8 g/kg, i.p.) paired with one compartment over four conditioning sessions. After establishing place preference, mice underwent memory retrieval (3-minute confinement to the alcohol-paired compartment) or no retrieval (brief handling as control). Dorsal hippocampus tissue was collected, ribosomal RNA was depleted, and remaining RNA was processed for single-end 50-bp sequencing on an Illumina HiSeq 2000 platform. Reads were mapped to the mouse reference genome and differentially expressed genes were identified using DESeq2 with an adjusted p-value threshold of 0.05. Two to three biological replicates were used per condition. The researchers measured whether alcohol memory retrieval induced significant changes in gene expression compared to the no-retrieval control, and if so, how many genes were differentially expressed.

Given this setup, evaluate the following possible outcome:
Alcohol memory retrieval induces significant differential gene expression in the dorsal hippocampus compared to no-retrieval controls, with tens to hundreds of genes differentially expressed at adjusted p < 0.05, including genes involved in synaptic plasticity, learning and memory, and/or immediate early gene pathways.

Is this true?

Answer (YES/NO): YES